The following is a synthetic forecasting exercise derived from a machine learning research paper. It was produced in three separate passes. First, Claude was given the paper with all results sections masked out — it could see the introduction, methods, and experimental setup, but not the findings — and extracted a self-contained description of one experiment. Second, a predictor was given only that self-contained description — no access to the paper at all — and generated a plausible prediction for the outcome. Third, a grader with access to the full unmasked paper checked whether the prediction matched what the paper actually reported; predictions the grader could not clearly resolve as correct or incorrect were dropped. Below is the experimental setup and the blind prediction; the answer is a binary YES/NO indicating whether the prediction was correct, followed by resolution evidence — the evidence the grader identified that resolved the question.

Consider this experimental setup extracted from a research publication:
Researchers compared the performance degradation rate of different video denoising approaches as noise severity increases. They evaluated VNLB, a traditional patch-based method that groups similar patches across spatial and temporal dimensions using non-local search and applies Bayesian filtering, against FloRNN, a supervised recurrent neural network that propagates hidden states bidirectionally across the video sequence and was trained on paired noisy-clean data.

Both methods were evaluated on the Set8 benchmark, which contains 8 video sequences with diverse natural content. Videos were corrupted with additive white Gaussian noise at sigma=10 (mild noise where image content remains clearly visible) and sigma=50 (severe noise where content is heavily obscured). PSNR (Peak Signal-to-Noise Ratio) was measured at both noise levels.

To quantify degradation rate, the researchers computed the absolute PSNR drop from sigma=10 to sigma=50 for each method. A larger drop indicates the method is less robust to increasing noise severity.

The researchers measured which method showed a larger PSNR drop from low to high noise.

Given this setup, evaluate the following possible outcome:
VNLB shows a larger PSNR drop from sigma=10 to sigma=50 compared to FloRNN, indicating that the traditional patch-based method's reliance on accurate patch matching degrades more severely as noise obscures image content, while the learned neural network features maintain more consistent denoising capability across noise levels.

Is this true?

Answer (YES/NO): YES